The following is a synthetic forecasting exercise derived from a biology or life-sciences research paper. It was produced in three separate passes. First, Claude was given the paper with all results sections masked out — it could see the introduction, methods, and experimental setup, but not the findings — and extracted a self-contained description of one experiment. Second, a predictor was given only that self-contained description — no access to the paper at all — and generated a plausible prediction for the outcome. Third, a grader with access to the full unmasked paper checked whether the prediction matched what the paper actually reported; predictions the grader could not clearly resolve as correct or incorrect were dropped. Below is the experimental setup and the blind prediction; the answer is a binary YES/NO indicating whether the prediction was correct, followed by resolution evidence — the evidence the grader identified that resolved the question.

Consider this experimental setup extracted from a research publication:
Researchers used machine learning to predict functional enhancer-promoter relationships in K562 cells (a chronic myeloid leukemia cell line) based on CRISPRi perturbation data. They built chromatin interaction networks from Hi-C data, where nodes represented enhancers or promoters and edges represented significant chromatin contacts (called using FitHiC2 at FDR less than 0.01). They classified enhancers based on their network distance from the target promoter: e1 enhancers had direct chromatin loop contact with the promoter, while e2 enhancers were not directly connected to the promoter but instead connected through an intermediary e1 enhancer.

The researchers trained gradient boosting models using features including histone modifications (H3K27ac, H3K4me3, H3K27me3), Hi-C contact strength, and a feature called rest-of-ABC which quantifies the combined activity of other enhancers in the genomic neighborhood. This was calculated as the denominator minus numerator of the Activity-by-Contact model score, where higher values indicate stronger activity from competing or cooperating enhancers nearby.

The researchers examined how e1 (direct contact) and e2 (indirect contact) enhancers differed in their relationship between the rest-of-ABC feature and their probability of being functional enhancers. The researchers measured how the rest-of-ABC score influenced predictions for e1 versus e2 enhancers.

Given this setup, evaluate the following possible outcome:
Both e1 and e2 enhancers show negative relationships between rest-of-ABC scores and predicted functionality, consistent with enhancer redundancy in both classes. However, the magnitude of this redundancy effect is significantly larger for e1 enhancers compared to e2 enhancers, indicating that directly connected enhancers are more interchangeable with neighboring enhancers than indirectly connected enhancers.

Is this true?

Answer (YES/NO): NO